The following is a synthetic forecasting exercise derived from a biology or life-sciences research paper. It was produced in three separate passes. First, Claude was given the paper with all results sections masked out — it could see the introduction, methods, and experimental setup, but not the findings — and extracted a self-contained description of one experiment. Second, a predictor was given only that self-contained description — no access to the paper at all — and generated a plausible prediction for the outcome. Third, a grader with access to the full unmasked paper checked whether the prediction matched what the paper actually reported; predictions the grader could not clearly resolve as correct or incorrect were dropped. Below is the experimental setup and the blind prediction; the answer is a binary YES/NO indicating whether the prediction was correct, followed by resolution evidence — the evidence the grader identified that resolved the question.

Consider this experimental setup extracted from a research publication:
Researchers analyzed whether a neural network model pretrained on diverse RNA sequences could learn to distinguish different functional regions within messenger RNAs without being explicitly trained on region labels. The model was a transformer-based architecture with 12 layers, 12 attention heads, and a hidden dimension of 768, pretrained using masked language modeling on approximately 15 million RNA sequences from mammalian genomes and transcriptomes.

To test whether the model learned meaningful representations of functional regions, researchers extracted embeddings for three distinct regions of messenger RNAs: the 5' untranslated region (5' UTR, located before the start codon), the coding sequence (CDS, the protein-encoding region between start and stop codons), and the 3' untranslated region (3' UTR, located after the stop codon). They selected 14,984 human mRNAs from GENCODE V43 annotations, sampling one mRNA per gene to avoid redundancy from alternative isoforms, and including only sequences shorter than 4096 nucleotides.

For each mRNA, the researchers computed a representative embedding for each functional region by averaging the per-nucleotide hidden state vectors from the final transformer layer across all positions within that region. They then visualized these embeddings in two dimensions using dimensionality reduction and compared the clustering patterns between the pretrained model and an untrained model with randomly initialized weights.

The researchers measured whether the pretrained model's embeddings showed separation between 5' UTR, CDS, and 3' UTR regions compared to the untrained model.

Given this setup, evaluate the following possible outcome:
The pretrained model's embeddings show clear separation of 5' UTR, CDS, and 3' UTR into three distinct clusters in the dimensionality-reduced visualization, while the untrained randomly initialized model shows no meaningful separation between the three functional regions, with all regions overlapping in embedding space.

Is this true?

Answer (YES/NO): YES